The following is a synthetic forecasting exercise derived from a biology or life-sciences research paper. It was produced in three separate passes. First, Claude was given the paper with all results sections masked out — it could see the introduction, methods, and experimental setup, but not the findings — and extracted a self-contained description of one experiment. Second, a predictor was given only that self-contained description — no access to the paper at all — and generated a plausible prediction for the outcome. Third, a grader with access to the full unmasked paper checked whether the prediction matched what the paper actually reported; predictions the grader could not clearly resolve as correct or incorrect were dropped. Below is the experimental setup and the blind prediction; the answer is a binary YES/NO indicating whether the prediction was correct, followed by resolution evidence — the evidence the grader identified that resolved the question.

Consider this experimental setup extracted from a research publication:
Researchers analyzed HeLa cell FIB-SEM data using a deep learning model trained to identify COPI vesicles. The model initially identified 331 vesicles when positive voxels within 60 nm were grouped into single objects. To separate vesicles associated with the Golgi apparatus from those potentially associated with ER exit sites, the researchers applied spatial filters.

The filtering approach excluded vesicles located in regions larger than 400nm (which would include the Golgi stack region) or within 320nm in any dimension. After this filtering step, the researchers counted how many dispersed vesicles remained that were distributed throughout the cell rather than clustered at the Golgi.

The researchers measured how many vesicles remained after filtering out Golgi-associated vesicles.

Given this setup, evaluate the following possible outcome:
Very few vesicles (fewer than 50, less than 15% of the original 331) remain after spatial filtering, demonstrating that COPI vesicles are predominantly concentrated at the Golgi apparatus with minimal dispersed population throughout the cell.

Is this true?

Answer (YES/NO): NO